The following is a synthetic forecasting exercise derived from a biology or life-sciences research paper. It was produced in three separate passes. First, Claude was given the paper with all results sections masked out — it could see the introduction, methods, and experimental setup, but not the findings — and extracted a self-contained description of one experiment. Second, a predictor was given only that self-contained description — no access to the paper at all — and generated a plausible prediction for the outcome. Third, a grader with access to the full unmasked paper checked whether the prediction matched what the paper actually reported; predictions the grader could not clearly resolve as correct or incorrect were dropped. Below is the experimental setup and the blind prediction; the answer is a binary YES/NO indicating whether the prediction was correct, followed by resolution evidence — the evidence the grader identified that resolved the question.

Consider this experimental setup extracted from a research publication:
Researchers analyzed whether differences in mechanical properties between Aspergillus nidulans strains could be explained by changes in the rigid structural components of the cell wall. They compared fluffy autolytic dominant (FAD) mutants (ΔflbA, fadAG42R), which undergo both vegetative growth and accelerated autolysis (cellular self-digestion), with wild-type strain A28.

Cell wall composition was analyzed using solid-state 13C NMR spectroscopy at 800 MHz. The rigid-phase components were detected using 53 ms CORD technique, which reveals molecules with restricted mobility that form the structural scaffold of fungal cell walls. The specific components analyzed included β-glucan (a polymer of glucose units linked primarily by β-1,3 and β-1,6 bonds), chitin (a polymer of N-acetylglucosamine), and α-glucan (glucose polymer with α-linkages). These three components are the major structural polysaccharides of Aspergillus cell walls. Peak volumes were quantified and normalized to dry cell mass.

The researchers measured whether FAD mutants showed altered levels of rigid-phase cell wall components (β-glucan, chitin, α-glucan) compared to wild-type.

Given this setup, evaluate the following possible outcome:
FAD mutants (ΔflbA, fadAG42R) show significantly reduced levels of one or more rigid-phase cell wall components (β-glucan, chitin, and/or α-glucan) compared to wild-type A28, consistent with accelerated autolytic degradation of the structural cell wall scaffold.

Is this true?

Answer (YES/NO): NO